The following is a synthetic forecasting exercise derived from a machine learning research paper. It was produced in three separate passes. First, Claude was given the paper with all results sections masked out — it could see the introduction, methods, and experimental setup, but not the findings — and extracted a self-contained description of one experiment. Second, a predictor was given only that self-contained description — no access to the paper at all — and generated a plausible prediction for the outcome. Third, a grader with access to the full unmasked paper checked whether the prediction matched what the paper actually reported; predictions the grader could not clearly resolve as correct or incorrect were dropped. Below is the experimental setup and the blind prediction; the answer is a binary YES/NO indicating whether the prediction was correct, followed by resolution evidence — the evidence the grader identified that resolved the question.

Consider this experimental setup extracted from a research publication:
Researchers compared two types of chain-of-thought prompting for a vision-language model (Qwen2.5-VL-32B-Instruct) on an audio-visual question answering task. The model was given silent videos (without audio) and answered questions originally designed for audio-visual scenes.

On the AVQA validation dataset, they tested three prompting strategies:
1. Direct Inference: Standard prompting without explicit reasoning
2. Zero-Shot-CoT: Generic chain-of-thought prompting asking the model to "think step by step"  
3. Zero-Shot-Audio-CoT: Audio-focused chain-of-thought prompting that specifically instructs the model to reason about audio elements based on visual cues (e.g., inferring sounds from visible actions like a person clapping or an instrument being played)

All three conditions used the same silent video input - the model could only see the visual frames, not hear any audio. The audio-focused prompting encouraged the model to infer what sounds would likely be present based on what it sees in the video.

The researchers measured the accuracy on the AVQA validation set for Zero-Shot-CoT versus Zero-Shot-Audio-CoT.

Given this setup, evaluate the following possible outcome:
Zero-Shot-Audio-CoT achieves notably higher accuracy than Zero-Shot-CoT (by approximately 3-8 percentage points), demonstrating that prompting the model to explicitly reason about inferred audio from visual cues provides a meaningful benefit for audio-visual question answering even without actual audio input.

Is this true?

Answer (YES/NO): NO